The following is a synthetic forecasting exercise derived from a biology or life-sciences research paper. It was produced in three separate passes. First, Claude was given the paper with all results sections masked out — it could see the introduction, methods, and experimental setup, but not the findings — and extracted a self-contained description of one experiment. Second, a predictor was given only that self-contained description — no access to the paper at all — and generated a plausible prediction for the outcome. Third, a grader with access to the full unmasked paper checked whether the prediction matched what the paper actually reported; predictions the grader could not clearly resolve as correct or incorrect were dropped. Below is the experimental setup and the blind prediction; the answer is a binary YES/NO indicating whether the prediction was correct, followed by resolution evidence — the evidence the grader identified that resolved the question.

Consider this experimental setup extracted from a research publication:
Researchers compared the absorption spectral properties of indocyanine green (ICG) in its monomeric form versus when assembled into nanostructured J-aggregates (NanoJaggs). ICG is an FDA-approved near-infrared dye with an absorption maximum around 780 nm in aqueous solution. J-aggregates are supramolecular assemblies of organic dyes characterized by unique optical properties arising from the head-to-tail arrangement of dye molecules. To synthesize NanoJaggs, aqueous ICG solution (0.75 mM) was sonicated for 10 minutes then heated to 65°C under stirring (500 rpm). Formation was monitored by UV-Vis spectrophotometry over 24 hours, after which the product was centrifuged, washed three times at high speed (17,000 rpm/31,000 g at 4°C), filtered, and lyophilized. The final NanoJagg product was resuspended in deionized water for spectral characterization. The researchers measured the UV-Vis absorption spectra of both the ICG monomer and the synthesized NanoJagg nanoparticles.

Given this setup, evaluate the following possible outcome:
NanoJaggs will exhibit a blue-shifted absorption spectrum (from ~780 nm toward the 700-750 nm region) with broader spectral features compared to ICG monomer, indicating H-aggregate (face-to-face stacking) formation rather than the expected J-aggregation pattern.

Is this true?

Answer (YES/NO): NO